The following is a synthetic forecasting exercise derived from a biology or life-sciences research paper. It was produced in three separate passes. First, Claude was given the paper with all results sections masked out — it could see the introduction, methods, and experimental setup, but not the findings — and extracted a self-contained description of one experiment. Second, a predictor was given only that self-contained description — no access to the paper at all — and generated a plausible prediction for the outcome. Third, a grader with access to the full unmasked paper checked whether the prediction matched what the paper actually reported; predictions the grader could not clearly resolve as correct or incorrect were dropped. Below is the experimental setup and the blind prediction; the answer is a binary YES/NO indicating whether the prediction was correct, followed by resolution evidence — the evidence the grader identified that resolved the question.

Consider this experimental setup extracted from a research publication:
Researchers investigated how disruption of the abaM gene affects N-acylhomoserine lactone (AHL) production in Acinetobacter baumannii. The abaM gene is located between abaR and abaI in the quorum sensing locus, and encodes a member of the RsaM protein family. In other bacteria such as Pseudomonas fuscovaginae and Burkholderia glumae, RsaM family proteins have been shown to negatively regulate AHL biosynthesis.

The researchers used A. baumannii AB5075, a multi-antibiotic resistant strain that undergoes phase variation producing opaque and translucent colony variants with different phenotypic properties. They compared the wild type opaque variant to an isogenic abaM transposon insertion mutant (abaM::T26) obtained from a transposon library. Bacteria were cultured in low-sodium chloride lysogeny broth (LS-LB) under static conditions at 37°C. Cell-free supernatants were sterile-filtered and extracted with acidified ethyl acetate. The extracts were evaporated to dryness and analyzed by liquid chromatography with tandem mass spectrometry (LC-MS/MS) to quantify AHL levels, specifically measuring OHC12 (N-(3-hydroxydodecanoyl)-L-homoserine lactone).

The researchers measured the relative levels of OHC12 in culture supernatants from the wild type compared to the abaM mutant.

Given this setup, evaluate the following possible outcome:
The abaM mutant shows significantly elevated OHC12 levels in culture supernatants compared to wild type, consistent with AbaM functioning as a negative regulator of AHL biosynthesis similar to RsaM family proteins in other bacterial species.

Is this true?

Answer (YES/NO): YES